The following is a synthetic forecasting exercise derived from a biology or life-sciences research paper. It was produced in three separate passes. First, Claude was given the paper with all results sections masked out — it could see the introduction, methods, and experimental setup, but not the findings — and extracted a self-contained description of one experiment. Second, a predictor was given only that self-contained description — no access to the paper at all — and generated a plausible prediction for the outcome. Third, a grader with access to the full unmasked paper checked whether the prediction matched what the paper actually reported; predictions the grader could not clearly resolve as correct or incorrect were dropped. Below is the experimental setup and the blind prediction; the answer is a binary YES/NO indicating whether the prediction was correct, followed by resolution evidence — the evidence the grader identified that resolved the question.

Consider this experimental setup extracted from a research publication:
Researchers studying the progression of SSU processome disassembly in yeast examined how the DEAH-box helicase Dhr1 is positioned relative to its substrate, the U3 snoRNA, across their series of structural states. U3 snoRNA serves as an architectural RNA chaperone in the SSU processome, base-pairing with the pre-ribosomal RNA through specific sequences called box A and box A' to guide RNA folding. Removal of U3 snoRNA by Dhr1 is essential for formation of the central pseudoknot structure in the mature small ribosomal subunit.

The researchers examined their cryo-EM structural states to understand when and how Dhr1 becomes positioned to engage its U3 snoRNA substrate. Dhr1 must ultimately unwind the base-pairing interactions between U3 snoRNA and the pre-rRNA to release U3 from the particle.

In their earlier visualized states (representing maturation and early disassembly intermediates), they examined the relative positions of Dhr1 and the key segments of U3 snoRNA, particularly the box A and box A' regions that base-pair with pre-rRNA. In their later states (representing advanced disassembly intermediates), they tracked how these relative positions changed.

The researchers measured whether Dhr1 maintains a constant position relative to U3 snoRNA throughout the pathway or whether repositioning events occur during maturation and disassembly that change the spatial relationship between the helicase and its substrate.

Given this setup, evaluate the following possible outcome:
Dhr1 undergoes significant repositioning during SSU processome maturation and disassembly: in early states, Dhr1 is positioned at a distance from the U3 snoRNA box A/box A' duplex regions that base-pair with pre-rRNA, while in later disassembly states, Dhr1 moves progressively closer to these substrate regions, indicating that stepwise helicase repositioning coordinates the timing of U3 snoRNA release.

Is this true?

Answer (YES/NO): YES